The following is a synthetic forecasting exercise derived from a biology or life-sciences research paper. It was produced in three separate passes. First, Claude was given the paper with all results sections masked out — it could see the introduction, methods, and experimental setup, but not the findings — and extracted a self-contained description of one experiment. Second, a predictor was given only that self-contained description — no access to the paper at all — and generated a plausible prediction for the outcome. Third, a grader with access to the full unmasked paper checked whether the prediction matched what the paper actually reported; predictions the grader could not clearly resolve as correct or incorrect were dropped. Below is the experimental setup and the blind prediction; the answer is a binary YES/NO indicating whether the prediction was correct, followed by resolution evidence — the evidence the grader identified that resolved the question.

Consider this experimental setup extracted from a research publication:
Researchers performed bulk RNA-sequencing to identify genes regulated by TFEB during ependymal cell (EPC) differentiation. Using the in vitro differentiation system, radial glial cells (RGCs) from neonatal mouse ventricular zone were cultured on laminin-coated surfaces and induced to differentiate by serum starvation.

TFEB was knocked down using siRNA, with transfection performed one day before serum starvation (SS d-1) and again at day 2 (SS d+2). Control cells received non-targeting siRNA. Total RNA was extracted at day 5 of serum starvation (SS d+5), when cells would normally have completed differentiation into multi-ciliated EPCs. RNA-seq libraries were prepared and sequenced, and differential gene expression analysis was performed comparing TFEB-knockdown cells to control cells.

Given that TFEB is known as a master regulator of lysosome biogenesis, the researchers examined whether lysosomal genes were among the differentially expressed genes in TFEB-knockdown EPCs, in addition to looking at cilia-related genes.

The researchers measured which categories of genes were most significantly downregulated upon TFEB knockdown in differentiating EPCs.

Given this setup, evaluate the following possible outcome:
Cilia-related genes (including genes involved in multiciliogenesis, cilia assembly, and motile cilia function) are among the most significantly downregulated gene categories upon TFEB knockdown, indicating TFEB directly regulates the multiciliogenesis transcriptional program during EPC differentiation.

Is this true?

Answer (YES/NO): NO